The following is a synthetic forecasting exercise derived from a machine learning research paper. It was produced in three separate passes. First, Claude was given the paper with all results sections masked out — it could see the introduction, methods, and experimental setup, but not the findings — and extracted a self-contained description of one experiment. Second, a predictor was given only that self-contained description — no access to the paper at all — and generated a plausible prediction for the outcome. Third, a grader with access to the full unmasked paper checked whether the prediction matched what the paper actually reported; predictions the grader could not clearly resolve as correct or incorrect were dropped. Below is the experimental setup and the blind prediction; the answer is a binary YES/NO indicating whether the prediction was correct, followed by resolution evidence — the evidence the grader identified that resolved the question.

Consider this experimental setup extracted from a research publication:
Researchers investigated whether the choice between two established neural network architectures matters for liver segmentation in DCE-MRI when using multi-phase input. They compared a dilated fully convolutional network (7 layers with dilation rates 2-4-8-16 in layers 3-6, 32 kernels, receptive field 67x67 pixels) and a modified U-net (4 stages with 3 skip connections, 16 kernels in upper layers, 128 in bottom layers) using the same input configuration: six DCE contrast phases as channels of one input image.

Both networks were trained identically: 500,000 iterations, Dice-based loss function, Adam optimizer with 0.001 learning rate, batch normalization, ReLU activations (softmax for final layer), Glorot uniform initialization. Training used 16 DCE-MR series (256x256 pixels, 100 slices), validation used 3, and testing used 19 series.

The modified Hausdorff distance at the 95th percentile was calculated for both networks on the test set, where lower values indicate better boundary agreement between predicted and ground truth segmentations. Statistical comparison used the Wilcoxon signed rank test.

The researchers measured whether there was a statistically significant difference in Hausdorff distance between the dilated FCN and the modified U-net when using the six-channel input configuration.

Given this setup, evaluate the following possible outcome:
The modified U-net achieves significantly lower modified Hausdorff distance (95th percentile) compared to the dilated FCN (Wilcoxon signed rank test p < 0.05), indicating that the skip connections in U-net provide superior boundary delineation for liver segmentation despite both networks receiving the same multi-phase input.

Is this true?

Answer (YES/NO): NO